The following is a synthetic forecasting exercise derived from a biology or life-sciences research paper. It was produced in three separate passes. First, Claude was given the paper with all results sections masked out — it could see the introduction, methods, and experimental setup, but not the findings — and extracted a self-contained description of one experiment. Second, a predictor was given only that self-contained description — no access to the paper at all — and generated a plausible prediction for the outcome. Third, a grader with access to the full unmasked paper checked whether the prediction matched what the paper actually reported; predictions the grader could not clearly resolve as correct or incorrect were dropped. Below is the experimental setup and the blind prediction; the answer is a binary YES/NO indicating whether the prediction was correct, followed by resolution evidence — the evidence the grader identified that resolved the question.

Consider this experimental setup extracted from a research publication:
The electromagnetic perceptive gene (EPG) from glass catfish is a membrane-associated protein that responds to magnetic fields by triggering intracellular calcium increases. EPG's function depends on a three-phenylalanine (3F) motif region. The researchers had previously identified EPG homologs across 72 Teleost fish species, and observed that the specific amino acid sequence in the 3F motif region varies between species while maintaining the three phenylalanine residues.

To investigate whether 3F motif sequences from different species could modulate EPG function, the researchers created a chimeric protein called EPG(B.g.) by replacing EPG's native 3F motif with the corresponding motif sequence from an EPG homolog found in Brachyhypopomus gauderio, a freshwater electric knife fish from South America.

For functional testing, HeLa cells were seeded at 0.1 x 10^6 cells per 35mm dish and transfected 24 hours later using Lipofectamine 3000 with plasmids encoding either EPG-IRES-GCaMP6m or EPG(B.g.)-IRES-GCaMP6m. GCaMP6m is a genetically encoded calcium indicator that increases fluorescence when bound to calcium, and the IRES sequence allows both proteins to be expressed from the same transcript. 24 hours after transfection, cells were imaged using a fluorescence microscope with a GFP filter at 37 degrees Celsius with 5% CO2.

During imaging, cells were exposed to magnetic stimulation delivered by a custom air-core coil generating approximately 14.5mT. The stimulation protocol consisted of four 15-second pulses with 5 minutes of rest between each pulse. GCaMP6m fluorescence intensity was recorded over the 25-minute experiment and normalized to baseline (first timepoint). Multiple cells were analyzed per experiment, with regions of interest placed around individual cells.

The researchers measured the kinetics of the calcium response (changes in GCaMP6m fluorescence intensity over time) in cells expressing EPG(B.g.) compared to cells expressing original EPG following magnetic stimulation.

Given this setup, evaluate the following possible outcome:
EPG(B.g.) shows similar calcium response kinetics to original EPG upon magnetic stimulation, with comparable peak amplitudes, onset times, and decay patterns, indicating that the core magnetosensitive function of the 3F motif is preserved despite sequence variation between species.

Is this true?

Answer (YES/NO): NO